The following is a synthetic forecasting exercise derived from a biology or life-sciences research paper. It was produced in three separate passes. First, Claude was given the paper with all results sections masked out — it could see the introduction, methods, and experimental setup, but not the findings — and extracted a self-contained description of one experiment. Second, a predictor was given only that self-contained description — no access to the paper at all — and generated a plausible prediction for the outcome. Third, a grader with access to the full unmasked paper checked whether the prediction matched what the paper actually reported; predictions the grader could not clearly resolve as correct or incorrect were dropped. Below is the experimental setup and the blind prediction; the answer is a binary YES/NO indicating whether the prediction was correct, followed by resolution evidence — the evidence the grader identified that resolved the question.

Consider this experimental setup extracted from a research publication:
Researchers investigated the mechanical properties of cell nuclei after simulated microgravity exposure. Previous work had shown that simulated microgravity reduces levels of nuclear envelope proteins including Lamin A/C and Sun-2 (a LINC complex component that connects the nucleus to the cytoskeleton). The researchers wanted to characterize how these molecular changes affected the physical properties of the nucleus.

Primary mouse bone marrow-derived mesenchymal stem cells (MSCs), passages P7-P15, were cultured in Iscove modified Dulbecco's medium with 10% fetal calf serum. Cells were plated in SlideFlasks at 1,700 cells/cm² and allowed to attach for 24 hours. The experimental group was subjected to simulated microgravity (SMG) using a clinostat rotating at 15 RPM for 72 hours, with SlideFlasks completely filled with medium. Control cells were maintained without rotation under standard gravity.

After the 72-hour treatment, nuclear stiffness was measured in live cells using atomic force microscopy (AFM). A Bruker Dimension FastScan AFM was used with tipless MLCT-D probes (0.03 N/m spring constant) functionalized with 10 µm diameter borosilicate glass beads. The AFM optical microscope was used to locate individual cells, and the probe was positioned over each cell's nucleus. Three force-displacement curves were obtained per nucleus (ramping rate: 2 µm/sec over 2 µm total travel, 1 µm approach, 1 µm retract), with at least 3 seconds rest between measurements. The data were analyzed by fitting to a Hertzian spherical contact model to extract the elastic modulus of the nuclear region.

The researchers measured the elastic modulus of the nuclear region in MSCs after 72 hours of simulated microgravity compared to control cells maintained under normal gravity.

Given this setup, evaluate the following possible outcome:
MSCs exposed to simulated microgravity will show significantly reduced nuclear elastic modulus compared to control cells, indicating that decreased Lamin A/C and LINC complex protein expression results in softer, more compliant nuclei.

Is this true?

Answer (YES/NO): NO